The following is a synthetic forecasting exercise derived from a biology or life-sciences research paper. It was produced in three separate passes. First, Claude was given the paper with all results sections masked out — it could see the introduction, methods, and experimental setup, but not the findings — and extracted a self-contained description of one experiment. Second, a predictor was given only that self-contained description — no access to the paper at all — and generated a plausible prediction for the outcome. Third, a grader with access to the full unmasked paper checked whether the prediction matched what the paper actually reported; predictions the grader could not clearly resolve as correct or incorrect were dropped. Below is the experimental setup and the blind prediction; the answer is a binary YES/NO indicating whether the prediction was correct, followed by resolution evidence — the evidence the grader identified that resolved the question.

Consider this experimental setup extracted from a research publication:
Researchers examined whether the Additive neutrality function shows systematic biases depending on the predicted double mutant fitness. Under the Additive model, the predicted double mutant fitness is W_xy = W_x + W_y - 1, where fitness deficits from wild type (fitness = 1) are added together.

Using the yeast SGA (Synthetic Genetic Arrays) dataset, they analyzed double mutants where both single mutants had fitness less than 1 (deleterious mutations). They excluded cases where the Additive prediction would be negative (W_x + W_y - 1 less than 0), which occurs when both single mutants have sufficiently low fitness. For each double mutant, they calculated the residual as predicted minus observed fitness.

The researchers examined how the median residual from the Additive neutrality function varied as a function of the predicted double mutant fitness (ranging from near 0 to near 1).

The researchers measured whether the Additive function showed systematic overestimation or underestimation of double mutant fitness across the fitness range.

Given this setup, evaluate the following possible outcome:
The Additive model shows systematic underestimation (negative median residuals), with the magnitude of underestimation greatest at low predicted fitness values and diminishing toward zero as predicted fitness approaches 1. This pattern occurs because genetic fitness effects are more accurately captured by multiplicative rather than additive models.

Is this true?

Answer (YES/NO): NO